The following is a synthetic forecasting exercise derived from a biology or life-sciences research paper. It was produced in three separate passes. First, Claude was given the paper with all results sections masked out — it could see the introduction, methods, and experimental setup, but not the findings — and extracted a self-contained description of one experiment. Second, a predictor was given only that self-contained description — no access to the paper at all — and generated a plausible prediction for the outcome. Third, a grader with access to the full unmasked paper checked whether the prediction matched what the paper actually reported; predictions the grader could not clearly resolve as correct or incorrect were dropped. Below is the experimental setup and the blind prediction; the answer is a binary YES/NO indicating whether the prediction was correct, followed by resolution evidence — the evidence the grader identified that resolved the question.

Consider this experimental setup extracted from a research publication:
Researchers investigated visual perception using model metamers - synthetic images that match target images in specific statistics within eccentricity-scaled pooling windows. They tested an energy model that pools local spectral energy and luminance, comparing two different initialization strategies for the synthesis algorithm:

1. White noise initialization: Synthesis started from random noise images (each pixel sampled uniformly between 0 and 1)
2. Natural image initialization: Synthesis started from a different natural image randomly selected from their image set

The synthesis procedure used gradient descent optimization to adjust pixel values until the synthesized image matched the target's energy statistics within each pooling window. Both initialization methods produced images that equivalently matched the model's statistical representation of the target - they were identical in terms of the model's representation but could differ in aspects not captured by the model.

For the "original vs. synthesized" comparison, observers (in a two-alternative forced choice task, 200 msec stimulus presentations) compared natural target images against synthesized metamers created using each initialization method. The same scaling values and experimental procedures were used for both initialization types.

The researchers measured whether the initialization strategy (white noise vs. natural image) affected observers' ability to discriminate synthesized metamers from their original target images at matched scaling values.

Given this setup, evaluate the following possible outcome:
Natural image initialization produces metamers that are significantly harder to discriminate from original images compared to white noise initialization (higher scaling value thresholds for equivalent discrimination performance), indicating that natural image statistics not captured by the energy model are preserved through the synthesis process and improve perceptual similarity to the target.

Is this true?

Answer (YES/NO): NO